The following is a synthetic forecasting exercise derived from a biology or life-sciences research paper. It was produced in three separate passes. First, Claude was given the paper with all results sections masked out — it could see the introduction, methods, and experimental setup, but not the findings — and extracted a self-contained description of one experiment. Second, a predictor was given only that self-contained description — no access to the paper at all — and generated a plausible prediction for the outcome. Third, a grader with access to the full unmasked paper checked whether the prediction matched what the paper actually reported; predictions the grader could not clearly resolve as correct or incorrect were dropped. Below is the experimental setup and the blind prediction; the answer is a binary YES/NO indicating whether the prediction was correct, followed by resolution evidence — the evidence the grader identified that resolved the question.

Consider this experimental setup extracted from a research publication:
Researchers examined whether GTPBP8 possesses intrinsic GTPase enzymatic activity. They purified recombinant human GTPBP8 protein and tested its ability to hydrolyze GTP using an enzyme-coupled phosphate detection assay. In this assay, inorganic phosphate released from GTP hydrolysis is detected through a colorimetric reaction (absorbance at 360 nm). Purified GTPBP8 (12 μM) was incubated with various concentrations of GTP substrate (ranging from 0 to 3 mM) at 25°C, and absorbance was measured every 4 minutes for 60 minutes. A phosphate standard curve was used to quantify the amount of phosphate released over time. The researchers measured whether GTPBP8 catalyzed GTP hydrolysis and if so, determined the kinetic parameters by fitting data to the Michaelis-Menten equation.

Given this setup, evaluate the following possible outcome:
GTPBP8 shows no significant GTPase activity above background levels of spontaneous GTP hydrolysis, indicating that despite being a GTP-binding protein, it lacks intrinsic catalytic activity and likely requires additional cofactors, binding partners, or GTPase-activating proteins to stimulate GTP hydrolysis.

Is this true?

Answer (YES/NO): NO